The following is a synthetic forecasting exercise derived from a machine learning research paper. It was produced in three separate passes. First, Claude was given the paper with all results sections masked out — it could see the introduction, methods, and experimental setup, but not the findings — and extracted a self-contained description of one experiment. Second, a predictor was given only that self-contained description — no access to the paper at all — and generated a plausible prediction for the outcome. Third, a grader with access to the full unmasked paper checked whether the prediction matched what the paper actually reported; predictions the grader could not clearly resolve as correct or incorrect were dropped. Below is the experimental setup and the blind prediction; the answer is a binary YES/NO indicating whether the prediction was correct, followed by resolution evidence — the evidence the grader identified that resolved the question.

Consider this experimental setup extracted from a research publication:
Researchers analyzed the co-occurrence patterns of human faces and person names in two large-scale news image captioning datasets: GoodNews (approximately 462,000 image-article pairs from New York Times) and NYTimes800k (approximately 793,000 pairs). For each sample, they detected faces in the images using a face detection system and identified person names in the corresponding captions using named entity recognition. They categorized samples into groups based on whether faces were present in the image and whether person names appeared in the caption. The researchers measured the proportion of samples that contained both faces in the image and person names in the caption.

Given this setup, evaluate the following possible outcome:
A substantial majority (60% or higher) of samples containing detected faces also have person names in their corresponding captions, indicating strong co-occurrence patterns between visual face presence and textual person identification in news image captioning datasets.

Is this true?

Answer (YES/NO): YES